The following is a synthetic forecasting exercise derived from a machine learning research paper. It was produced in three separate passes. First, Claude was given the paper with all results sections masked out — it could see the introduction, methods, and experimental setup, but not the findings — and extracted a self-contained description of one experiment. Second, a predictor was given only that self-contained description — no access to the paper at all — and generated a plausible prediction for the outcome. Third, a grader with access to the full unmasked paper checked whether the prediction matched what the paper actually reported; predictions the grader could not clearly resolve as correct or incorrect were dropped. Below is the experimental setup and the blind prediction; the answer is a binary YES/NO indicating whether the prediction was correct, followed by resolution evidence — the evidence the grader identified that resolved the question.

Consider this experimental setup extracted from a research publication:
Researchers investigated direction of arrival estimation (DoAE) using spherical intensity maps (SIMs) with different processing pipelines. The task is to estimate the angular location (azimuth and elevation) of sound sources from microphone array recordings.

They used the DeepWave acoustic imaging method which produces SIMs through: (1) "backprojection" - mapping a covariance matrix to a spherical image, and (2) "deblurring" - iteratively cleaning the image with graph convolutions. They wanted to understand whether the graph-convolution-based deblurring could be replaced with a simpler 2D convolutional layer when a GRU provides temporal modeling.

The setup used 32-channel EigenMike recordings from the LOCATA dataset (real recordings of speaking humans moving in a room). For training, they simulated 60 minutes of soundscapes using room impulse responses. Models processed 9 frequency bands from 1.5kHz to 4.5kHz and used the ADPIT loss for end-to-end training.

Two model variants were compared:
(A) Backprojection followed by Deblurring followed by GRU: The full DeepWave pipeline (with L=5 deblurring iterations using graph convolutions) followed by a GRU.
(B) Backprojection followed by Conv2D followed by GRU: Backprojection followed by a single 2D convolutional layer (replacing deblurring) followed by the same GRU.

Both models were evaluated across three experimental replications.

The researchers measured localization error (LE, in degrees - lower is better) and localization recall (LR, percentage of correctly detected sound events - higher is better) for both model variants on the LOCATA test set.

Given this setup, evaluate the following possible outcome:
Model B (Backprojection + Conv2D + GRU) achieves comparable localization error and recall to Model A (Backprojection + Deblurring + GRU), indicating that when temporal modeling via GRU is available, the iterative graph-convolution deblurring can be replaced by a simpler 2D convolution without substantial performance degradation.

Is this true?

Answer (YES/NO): NO